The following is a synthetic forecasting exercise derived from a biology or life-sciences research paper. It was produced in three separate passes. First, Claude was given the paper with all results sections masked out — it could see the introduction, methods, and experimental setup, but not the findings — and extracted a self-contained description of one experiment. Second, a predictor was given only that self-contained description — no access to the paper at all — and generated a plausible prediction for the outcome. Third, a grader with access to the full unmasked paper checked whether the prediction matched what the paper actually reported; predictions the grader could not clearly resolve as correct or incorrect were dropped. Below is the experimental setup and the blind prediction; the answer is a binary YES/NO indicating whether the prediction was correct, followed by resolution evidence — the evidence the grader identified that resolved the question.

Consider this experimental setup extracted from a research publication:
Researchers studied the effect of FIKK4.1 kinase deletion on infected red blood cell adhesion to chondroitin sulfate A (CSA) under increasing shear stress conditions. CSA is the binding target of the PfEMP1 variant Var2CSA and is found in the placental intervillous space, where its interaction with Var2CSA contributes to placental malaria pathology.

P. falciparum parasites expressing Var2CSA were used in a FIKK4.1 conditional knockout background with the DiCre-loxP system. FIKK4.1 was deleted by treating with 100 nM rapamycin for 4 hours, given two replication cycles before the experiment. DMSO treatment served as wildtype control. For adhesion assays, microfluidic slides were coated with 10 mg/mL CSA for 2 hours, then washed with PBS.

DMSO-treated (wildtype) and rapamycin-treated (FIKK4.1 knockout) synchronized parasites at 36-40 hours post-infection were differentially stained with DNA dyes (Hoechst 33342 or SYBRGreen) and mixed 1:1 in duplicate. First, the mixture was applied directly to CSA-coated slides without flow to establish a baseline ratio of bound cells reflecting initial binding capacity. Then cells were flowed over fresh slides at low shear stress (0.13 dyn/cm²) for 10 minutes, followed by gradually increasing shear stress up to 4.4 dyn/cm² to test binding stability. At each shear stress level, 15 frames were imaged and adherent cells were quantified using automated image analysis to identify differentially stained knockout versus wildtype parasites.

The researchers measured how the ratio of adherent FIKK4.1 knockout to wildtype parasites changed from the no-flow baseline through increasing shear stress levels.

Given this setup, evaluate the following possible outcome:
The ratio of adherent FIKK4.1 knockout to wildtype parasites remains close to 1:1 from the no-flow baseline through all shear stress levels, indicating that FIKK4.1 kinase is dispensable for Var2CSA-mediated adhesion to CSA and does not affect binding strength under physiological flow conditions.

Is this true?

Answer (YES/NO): NO